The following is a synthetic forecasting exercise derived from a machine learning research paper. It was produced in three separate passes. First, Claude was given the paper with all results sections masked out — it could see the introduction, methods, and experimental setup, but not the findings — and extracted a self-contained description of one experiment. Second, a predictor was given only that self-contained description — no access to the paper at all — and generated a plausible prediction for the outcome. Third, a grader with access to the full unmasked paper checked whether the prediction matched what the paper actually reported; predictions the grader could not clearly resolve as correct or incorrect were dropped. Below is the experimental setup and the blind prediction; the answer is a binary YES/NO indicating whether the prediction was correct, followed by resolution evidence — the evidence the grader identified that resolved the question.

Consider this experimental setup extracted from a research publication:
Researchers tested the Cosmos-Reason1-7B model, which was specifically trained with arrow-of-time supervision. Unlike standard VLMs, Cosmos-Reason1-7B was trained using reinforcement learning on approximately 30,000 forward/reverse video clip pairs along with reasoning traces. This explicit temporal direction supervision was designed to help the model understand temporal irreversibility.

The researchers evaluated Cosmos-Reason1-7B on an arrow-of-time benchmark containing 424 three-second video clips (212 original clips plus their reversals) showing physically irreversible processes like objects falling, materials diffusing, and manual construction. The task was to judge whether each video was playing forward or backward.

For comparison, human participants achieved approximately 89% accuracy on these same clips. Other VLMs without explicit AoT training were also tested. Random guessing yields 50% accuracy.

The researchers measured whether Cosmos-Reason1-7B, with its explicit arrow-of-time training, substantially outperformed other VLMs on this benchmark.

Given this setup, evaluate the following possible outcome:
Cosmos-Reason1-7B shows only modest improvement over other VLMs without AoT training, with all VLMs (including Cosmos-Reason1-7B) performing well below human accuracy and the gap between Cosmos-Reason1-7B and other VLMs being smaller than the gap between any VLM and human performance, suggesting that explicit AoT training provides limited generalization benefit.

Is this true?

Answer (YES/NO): YES